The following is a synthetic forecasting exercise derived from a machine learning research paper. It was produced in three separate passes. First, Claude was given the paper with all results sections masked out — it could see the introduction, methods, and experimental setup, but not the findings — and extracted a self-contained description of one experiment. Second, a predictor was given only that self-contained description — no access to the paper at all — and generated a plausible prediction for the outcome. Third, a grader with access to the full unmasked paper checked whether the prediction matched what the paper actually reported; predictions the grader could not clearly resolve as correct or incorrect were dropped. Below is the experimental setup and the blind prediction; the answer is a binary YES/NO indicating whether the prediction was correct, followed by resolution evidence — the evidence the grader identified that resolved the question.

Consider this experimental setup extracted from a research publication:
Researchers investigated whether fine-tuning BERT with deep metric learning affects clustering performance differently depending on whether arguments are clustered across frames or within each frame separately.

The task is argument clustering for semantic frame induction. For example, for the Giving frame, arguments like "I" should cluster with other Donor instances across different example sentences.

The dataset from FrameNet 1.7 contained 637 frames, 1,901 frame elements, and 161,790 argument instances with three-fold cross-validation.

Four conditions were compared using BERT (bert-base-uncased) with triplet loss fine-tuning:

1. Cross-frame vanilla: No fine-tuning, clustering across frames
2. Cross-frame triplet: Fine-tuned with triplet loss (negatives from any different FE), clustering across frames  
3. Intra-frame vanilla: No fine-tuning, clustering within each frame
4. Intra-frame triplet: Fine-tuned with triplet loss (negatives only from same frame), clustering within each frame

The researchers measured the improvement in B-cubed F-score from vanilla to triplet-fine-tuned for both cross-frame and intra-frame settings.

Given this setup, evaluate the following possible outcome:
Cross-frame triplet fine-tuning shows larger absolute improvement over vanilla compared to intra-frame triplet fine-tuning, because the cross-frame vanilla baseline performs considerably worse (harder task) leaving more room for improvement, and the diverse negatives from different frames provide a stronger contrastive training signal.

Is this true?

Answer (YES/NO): NO